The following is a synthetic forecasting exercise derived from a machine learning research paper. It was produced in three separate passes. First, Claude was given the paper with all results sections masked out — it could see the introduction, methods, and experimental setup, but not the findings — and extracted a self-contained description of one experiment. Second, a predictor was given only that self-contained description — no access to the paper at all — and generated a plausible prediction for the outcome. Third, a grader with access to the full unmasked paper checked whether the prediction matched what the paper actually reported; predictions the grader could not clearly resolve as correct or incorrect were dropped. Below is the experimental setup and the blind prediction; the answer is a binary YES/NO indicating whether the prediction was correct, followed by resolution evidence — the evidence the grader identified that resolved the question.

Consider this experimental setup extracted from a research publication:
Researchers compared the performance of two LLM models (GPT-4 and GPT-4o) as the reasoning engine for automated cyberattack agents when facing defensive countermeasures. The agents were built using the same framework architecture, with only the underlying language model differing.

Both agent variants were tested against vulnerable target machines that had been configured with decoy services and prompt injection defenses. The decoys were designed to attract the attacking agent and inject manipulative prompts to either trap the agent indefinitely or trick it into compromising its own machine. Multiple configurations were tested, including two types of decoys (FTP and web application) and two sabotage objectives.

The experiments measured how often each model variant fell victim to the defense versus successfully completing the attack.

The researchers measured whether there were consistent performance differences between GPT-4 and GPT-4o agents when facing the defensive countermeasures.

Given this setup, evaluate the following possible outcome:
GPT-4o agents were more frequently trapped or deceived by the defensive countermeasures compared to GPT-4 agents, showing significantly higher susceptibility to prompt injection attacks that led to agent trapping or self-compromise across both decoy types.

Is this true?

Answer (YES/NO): NO